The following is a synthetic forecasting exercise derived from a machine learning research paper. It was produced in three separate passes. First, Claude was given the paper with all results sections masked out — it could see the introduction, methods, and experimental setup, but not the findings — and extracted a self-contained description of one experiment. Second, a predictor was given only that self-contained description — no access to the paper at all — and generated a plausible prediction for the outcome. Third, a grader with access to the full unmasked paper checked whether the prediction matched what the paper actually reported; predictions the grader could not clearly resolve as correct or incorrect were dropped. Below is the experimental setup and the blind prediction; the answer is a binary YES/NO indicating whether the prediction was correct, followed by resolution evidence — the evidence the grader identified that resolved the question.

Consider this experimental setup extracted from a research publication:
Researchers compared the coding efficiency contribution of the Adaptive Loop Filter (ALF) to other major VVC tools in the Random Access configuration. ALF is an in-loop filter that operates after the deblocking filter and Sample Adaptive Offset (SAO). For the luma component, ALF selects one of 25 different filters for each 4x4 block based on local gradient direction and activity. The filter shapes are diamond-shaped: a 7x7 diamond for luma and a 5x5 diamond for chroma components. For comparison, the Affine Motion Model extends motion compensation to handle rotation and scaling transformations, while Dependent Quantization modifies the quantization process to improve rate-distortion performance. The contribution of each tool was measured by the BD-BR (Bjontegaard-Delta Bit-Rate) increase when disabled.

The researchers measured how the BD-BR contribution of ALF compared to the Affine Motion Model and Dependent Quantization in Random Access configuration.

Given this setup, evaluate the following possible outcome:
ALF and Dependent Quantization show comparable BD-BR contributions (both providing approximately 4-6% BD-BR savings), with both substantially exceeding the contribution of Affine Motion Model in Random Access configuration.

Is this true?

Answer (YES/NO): NO